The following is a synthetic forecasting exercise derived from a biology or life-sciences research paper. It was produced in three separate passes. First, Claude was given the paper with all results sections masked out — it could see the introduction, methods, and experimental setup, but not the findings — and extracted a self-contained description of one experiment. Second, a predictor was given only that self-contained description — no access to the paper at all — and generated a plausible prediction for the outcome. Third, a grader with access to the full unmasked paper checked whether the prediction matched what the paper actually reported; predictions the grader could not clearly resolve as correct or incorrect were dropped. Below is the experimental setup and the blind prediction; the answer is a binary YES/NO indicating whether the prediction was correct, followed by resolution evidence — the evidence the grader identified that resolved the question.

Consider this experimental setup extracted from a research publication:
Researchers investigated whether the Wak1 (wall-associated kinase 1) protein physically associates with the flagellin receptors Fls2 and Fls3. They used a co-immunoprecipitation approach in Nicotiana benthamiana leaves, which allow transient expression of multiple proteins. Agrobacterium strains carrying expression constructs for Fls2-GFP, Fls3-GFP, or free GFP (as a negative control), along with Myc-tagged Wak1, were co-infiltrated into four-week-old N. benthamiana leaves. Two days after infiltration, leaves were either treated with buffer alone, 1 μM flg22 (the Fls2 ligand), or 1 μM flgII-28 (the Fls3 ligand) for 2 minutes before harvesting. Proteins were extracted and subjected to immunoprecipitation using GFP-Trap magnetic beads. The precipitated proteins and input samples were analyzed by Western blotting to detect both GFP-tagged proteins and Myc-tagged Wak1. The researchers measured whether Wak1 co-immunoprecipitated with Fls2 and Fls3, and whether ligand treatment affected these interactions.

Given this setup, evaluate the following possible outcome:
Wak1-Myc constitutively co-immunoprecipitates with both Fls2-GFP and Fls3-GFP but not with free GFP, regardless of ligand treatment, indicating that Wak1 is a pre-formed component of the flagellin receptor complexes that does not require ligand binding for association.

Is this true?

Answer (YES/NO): YES